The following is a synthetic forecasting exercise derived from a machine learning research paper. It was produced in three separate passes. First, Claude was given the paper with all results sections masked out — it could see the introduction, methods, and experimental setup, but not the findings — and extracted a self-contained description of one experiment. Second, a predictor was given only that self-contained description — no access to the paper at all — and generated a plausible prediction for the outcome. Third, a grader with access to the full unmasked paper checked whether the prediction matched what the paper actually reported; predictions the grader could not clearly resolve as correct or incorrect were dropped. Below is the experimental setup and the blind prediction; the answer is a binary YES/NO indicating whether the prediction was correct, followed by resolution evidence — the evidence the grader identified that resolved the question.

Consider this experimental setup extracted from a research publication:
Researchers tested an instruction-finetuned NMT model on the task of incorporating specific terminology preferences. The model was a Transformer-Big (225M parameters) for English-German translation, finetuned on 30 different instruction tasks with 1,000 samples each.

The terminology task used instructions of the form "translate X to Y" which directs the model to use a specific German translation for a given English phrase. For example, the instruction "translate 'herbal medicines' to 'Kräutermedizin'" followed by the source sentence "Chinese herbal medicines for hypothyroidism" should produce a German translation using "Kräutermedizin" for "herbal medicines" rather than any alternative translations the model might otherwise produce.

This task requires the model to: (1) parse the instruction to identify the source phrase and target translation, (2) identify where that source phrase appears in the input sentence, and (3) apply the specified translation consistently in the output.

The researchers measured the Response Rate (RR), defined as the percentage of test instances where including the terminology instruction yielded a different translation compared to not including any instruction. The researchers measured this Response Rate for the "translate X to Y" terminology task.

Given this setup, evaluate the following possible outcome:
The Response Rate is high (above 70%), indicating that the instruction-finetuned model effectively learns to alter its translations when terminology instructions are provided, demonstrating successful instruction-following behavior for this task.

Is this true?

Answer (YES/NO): NO